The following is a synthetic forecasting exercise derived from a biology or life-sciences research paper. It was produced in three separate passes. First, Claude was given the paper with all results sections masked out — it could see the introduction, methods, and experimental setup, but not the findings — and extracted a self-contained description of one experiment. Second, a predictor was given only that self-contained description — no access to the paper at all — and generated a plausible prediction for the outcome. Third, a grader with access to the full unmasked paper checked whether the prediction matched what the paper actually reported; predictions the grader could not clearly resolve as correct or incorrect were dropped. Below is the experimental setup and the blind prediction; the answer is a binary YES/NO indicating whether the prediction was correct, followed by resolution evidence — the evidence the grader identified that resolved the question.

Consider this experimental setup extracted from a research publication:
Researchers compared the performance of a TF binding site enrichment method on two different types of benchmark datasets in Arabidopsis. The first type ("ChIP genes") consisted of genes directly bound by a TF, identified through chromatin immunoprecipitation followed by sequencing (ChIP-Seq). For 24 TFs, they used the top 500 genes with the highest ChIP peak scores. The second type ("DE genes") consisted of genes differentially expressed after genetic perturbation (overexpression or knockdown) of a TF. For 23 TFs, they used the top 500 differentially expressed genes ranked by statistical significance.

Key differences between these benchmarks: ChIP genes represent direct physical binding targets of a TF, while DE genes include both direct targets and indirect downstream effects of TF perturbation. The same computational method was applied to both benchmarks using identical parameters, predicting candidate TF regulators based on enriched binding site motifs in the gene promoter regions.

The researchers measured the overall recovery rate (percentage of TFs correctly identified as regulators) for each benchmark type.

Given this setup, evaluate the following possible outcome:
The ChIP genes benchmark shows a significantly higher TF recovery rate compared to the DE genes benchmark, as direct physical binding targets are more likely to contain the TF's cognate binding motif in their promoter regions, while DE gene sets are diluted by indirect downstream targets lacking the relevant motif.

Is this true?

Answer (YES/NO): YES